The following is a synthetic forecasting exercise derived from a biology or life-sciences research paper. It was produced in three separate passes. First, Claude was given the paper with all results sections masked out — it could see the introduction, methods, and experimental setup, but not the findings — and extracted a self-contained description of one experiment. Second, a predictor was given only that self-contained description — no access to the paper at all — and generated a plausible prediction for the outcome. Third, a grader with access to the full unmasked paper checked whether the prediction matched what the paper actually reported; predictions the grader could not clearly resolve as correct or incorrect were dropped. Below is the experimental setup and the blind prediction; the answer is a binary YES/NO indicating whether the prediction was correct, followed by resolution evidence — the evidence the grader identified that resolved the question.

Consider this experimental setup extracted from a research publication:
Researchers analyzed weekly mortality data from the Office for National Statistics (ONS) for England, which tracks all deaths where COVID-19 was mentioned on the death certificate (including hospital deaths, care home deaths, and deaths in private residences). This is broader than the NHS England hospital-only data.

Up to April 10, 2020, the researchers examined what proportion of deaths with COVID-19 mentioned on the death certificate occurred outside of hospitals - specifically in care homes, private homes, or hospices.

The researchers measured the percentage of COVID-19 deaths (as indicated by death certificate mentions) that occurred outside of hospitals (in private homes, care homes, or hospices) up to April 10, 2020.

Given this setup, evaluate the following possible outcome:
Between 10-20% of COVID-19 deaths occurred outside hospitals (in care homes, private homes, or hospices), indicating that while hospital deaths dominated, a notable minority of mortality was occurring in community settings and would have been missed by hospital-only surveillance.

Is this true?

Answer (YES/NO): YES